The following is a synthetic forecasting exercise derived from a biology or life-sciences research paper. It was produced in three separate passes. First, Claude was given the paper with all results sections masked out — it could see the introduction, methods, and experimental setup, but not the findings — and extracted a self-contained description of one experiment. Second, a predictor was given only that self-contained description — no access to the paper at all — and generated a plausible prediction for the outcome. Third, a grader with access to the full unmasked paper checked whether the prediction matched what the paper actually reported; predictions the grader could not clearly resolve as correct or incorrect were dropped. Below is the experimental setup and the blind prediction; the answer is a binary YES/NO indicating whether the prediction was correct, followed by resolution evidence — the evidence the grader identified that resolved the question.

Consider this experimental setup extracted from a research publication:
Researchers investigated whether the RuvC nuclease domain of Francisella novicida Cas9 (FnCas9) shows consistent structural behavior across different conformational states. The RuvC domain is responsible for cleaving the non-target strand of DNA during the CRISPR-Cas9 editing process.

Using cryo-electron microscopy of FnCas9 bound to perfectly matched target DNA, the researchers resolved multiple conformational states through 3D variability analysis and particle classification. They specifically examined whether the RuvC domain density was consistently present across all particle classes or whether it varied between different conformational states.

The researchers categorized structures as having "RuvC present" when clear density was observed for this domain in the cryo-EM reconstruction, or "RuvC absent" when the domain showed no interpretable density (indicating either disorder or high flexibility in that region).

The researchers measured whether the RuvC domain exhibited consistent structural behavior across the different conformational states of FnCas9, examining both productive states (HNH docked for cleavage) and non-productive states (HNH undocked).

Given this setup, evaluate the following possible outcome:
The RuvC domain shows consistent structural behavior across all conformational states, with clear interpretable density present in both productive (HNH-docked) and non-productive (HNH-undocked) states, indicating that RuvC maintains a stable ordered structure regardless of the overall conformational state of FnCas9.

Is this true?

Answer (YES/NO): NO